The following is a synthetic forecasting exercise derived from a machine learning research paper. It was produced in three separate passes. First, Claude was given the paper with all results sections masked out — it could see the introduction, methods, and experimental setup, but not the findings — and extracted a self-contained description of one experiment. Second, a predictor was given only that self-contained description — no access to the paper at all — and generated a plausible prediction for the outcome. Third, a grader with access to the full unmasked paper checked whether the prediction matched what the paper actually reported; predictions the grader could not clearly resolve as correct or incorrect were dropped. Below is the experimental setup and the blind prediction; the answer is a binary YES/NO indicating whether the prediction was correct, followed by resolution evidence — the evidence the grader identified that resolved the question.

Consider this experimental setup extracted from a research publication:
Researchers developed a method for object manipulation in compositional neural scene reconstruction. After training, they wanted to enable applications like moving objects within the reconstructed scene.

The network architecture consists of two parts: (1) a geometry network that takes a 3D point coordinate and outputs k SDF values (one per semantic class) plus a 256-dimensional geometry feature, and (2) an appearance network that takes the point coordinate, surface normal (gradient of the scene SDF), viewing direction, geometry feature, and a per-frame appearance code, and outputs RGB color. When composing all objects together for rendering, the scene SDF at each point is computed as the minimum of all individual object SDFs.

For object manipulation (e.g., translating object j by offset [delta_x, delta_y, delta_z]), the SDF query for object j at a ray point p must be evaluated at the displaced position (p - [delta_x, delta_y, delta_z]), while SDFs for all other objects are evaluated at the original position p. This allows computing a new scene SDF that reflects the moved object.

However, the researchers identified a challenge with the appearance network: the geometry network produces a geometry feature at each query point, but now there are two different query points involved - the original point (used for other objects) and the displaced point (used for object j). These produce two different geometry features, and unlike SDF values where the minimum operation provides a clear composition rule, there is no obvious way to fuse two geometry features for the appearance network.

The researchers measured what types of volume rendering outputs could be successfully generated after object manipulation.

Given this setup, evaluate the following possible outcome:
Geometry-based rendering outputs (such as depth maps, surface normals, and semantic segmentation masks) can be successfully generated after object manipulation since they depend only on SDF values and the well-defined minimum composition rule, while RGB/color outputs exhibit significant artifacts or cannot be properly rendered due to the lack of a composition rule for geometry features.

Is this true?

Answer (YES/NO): YES